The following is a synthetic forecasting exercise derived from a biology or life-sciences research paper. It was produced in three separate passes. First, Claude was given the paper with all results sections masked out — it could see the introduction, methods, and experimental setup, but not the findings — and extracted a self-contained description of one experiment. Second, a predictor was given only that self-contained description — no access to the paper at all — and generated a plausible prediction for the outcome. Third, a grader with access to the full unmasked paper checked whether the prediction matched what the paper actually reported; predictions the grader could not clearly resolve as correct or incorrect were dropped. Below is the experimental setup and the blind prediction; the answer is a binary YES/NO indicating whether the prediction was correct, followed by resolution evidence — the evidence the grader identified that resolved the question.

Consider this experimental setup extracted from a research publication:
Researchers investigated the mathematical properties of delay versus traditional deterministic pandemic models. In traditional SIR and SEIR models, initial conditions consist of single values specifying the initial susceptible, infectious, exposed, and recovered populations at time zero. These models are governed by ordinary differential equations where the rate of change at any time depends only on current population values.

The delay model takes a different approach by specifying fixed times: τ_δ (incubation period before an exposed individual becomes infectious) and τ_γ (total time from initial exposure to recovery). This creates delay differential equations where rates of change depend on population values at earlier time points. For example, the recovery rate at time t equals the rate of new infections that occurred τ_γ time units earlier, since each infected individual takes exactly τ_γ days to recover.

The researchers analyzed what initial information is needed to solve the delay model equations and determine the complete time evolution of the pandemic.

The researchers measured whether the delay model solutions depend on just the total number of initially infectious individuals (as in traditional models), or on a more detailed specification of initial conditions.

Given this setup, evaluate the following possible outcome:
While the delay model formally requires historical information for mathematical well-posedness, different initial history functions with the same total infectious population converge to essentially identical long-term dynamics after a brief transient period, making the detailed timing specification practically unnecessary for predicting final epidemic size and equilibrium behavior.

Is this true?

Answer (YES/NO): NO